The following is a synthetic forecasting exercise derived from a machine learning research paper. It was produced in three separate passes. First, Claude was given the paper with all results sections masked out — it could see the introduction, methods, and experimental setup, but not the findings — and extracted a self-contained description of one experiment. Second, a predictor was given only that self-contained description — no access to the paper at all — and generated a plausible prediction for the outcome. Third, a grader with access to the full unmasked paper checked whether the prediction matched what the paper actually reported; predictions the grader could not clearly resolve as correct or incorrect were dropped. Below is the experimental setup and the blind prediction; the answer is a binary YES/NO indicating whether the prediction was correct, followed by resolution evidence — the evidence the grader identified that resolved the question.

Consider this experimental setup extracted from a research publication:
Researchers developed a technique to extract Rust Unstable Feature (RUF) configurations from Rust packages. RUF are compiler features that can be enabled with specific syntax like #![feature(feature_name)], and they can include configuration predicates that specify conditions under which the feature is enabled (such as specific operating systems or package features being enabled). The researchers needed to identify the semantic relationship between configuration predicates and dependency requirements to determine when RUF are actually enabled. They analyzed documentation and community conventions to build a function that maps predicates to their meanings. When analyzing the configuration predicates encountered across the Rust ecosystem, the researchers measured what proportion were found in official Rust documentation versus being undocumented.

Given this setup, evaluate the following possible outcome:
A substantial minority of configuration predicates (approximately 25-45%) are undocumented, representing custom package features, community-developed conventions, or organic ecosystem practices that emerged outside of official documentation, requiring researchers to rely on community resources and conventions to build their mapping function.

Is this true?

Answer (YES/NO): NO